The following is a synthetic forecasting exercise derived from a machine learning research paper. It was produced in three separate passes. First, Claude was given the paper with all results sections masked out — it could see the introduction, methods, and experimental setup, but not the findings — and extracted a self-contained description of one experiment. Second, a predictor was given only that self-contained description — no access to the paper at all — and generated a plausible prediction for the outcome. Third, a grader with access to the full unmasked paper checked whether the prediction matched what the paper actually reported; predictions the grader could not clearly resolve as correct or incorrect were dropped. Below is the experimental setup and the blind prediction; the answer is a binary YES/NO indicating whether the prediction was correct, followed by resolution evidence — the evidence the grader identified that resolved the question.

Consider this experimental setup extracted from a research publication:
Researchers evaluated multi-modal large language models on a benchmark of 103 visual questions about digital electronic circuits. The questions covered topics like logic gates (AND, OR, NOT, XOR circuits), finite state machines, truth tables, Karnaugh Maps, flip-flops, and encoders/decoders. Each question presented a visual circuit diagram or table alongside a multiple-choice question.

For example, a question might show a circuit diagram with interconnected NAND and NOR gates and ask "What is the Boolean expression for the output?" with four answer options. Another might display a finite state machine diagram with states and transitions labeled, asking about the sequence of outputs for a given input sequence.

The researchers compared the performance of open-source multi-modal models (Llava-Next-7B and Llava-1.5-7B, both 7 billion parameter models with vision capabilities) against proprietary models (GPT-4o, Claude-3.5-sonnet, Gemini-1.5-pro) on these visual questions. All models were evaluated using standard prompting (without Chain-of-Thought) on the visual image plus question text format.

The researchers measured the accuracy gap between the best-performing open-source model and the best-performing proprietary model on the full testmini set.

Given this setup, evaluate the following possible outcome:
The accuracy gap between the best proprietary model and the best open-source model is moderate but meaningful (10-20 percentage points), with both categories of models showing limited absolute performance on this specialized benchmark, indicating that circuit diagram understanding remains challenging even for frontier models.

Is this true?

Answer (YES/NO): NO